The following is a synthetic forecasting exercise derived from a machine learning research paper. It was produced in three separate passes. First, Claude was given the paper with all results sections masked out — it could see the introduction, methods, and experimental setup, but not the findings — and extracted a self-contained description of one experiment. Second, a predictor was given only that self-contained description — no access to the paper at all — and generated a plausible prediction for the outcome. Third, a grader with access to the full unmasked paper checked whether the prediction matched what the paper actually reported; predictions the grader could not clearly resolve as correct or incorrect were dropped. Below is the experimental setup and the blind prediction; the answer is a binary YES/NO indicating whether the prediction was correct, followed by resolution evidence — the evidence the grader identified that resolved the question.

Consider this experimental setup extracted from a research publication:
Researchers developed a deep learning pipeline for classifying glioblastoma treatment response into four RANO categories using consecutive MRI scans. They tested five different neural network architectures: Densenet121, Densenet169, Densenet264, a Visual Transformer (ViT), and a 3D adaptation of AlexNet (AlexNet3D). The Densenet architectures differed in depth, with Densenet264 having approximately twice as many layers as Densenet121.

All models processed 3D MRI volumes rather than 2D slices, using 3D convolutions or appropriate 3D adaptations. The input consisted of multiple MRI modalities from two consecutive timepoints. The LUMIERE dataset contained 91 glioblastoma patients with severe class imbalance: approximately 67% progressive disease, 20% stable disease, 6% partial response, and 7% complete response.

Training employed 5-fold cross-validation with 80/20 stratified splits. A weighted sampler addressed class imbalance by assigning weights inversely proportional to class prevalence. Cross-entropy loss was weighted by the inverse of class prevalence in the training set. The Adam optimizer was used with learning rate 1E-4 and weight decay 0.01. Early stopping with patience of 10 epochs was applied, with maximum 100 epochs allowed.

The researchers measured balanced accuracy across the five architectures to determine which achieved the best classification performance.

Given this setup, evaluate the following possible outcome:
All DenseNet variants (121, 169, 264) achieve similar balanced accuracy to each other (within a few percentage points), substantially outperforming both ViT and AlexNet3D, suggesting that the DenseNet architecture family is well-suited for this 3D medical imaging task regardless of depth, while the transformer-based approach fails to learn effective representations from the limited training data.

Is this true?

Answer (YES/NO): NO